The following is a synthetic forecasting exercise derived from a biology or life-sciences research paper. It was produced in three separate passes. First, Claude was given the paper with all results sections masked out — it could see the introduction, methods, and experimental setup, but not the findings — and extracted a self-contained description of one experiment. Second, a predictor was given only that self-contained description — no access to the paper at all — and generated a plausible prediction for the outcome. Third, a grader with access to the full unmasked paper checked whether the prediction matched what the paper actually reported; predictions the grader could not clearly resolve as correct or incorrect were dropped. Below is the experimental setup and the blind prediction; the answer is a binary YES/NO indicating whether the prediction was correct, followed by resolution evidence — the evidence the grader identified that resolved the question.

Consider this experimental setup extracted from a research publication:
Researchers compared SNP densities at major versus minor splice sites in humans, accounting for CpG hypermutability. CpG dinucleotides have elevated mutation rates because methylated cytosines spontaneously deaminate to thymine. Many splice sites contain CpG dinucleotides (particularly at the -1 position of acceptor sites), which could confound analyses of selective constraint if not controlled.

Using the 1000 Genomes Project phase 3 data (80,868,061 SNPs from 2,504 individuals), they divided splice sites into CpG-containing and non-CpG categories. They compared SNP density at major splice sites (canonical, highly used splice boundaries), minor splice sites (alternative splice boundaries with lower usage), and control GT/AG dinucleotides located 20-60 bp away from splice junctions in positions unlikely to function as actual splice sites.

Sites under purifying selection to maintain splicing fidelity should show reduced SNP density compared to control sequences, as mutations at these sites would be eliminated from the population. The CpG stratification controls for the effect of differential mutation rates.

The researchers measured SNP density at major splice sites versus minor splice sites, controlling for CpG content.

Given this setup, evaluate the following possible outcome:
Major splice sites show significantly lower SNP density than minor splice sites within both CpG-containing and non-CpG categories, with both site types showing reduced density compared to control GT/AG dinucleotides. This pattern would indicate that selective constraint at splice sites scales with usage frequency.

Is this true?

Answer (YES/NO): NO